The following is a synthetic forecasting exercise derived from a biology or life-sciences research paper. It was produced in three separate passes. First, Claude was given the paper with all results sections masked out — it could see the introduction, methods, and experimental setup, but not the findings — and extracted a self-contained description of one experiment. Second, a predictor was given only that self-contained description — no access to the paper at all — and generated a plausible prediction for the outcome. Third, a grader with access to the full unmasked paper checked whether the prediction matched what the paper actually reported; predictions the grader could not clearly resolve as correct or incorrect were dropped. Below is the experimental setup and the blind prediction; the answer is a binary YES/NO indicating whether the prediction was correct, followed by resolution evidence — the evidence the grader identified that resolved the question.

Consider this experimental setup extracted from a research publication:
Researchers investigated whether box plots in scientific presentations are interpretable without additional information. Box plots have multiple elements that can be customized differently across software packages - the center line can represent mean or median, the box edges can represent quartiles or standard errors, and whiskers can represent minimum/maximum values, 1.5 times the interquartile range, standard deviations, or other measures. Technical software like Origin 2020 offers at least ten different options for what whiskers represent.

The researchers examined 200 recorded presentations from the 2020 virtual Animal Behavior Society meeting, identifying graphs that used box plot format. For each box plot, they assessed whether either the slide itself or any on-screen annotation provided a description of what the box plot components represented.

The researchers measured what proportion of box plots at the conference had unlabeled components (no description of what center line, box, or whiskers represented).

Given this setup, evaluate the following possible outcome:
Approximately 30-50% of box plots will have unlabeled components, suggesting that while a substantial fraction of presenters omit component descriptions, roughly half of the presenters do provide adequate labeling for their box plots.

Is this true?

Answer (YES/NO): NO